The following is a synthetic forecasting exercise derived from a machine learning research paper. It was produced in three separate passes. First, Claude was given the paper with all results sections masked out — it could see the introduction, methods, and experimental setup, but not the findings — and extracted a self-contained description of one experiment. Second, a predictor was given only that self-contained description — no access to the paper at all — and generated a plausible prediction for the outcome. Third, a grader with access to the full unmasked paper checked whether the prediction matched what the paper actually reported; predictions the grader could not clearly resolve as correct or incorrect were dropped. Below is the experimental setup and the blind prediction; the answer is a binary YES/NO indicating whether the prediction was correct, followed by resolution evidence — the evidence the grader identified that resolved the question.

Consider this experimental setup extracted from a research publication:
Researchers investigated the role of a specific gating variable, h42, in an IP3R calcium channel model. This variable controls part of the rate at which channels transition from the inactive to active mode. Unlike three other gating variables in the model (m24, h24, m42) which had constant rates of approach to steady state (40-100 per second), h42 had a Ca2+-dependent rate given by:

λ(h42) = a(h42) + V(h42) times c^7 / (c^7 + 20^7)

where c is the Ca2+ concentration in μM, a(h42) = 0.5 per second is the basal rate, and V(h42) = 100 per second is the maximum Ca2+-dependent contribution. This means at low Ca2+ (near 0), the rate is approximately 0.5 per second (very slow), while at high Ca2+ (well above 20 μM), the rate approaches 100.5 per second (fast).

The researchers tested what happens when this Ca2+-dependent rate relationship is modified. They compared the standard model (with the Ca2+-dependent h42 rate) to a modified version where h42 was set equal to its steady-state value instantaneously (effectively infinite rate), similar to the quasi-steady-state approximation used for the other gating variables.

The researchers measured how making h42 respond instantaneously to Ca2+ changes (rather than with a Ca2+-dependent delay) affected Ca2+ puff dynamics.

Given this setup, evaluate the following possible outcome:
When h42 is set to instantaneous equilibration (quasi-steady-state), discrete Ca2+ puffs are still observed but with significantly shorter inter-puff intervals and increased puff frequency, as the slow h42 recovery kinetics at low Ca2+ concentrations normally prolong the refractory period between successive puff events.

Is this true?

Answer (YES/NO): NO